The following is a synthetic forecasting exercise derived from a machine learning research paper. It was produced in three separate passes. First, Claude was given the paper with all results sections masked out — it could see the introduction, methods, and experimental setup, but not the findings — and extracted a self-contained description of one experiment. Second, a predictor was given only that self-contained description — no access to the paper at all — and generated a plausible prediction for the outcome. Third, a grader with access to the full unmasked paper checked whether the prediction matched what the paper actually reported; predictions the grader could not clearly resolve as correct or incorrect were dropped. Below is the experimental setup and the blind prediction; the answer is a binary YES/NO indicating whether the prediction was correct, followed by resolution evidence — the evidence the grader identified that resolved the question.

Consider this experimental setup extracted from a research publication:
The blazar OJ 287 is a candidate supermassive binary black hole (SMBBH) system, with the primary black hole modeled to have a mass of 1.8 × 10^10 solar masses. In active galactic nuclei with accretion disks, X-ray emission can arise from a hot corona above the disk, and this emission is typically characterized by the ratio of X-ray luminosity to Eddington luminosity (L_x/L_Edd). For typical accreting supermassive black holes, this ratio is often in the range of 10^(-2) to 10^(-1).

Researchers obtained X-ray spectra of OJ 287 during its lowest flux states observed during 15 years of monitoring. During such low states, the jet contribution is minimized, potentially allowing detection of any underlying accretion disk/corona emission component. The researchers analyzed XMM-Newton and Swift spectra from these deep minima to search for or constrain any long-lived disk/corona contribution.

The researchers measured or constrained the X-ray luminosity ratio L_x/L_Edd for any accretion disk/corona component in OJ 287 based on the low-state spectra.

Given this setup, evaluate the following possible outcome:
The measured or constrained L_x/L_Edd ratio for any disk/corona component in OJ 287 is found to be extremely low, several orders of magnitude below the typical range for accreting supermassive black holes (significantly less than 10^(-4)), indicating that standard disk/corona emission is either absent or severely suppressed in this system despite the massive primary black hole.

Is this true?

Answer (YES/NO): NO